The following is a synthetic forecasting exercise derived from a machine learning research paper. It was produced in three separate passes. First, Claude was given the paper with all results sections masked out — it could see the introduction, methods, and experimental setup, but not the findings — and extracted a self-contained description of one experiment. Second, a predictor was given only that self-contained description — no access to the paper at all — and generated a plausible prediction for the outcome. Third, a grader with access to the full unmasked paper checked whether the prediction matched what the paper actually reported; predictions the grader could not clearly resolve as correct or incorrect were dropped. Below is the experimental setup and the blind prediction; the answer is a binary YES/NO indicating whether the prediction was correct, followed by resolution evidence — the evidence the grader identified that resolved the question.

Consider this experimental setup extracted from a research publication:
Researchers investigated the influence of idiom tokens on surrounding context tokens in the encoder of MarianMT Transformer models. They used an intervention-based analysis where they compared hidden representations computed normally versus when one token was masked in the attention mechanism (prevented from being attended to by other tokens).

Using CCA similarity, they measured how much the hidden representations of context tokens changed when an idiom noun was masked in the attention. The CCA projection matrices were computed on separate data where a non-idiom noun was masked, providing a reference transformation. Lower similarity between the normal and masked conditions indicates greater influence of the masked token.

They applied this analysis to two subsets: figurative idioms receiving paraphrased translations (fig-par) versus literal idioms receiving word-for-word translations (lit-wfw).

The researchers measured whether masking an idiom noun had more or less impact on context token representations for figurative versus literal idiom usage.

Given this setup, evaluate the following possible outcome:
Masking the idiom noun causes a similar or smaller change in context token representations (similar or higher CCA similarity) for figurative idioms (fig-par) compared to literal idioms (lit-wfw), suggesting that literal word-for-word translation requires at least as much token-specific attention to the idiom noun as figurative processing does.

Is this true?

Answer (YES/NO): NO